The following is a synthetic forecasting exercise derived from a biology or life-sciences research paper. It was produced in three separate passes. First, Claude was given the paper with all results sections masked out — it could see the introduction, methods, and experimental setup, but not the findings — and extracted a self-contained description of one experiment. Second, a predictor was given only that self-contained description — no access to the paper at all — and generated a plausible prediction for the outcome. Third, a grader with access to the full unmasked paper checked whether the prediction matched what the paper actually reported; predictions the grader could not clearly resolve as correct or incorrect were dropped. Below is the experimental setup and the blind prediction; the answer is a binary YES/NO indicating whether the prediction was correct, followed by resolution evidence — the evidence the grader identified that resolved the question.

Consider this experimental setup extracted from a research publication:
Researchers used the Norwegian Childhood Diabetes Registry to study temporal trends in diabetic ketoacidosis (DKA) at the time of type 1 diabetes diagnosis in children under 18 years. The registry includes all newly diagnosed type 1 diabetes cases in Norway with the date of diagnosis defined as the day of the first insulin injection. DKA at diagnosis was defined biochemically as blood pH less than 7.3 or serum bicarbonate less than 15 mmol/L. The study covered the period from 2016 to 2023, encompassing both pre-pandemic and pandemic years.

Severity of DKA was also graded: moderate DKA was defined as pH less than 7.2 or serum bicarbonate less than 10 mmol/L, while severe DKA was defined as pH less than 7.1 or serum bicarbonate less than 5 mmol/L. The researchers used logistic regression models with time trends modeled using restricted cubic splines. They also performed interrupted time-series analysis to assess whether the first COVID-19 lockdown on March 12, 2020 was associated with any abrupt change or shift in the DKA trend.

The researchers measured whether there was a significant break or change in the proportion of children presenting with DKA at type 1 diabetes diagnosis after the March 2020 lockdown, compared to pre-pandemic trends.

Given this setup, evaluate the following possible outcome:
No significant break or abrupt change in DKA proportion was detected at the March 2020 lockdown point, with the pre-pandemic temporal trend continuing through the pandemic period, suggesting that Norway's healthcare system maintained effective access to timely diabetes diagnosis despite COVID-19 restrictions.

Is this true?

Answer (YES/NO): YES